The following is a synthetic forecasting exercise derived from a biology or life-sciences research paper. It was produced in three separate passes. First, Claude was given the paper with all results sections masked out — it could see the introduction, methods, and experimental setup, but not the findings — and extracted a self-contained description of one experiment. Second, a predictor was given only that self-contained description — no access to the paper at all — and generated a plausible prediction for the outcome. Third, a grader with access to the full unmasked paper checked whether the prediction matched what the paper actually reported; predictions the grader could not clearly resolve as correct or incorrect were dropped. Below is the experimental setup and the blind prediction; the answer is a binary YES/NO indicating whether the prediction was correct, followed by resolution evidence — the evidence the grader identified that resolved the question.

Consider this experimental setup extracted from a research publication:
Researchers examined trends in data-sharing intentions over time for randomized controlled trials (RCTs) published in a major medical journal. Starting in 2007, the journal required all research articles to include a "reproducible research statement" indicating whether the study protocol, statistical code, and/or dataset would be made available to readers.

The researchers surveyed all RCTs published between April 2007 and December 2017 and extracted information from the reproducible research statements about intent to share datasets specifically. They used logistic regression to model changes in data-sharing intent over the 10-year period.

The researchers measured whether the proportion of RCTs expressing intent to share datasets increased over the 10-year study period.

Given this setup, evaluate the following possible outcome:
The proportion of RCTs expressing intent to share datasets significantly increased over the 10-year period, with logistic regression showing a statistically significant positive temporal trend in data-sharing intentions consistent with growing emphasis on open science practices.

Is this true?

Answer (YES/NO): NO